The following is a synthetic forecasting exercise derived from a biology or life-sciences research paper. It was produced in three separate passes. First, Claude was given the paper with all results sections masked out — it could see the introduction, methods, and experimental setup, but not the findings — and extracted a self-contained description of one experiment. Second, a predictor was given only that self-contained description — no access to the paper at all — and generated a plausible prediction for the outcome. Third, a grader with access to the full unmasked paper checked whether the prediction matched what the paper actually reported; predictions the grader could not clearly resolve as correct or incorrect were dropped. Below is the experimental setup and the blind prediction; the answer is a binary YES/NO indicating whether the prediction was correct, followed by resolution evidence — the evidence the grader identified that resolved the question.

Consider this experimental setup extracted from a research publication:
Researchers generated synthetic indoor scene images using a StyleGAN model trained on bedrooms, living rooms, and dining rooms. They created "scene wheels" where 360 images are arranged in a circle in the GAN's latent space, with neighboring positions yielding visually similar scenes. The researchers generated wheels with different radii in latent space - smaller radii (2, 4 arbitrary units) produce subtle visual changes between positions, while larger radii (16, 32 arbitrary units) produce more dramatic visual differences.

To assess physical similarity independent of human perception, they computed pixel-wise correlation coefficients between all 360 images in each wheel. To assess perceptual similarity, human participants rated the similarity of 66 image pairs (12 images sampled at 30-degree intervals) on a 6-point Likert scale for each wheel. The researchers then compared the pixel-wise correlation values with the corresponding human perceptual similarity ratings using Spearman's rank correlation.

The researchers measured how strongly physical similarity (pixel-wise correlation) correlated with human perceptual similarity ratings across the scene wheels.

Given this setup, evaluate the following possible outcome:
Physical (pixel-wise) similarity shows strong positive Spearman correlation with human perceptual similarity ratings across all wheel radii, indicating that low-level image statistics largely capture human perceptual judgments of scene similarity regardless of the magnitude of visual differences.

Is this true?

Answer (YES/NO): YES